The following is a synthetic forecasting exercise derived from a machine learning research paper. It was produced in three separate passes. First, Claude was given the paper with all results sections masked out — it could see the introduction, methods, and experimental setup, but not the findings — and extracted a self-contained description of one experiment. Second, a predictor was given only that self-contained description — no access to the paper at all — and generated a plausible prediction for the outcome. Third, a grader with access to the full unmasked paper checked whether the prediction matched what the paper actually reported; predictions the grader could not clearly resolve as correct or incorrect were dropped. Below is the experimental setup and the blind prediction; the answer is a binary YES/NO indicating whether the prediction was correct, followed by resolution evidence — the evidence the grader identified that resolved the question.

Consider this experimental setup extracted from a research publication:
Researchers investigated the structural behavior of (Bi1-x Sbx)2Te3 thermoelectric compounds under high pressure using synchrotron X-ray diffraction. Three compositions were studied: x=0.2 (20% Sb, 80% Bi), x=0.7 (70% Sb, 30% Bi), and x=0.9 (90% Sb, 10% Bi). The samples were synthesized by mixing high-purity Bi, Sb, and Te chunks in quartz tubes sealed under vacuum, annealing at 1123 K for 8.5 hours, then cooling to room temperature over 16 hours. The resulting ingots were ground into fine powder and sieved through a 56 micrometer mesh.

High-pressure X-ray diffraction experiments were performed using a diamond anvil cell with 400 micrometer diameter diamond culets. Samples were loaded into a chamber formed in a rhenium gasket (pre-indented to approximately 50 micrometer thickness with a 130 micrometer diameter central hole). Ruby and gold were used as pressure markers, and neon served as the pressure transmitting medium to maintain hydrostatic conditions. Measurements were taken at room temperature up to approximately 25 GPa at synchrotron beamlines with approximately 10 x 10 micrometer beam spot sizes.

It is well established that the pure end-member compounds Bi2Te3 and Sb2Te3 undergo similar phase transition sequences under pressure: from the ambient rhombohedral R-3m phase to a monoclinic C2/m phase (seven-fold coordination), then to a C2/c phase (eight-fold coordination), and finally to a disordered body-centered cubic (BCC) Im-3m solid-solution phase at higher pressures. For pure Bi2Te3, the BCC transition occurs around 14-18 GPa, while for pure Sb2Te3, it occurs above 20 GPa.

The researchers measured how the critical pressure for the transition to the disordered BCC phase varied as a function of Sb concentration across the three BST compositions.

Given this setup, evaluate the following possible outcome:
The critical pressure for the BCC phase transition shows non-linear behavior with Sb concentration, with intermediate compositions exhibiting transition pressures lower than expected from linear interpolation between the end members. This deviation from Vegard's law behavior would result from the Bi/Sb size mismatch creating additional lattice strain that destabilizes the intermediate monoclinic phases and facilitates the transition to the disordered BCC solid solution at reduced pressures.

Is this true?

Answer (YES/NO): NO